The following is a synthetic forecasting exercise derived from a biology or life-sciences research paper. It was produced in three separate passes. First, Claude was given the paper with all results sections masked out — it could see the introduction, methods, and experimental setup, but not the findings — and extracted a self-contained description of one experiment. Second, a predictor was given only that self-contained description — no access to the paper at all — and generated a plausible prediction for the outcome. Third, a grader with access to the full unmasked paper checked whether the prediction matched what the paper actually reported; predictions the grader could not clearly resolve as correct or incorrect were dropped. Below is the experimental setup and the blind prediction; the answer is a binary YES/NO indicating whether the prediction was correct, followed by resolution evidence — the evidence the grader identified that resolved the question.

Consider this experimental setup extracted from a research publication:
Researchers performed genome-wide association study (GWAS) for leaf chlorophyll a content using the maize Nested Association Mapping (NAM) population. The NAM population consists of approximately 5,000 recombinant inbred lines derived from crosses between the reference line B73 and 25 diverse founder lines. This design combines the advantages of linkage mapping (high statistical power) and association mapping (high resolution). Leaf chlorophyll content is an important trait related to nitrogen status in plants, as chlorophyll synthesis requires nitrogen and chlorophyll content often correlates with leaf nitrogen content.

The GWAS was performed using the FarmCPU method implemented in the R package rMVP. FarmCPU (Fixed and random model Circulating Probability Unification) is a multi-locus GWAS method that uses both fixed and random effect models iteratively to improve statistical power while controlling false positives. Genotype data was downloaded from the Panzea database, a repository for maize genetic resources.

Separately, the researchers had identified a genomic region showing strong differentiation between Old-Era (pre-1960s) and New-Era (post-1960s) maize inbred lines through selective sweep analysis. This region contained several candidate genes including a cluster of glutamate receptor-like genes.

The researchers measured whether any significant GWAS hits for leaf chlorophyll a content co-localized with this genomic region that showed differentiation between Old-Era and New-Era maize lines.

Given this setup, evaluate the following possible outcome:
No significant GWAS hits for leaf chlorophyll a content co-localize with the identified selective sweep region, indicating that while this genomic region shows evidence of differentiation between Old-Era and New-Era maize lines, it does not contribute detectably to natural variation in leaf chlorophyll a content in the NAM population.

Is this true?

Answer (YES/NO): NO